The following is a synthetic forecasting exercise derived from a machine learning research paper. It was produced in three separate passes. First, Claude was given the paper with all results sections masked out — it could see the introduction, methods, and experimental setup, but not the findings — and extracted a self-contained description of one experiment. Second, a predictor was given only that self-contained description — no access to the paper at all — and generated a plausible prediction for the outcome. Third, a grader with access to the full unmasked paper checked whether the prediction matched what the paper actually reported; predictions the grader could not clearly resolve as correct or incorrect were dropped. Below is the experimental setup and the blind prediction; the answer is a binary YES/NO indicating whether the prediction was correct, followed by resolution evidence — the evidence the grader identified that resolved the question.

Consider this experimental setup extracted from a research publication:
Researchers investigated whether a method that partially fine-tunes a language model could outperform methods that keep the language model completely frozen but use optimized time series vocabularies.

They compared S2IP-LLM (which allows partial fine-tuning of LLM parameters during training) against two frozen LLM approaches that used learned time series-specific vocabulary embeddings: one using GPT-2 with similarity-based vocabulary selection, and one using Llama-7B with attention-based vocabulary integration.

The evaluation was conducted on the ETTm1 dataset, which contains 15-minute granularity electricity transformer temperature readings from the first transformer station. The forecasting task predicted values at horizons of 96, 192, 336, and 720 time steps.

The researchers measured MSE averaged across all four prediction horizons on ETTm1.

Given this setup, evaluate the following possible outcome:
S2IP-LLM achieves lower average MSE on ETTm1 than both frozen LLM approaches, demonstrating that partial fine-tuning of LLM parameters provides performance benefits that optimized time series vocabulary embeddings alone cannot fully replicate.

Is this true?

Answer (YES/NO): YES